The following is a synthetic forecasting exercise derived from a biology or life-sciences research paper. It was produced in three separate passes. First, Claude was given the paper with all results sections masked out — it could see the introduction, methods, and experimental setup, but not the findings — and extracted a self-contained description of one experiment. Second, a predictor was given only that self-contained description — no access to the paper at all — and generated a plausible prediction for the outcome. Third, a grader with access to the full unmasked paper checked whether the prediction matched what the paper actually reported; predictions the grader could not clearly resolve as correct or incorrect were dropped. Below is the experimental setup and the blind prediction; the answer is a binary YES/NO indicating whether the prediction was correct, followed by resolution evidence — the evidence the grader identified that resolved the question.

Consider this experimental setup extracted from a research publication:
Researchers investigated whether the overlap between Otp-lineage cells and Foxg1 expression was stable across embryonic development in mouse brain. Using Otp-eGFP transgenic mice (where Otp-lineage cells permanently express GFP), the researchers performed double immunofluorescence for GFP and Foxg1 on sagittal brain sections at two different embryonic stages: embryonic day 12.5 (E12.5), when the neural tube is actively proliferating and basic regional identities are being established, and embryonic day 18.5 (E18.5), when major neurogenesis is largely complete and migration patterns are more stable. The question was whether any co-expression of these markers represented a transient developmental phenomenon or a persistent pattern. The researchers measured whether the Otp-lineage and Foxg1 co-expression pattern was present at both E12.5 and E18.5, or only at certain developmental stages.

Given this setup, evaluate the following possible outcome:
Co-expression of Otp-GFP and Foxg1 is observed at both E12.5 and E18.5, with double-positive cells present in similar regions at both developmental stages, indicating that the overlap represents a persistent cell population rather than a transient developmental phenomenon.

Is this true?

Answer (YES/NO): YES